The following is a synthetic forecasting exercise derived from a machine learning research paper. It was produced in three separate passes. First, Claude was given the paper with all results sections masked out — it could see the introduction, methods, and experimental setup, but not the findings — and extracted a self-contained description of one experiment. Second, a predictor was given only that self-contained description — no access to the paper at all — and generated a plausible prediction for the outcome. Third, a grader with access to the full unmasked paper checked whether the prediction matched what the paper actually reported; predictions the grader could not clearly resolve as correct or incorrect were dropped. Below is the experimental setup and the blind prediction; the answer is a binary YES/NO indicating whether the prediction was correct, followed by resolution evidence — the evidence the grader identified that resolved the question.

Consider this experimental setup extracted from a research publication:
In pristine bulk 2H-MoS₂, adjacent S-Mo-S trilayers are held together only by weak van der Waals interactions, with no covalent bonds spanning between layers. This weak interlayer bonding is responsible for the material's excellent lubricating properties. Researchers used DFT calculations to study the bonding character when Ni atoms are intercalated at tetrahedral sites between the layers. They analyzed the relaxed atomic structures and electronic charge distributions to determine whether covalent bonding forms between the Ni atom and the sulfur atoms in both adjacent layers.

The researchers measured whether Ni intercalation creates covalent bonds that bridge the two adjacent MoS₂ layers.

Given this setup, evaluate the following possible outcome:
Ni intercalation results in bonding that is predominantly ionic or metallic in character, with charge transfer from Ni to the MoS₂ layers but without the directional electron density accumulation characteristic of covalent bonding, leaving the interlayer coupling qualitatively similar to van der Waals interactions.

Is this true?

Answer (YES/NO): NO